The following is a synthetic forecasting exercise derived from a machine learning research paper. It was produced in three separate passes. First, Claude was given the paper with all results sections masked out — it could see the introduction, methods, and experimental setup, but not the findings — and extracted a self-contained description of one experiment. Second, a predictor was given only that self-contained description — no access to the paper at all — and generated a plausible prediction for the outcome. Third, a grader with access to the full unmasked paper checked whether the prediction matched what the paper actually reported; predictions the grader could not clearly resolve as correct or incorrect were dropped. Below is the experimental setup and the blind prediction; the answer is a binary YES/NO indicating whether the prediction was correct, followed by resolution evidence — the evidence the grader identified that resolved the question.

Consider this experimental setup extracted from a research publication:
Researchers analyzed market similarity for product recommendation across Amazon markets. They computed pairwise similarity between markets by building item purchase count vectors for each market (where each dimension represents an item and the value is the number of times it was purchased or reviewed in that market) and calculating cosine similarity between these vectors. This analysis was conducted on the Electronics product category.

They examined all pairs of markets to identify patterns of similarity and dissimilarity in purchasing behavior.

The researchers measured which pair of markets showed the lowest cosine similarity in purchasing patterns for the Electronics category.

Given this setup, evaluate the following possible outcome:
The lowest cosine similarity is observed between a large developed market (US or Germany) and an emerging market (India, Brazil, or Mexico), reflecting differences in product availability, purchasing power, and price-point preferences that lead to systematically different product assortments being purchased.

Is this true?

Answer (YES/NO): YES